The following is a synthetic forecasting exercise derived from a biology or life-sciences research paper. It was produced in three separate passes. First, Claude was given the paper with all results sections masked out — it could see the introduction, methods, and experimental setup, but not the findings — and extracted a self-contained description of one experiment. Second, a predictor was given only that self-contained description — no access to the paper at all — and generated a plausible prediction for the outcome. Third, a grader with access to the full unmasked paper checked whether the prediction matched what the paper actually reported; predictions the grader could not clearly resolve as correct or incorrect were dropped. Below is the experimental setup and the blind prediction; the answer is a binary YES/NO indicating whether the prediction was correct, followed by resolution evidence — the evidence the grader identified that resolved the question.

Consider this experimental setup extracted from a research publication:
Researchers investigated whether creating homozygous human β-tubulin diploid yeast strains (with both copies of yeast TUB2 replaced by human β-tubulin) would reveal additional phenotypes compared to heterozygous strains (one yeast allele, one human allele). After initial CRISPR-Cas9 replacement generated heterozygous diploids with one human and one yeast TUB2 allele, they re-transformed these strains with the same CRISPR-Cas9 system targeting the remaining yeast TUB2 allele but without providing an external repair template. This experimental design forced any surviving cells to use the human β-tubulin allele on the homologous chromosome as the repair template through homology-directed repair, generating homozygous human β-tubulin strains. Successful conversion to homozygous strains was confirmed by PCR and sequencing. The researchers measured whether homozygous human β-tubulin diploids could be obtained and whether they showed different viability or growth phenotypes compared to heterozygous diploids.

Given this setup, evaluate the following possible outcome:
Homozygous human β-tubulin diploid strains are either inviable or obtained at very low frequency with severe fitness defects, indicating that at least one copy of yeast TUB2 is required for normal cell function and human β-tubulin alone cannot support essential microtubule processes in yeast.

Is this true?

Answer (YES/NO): NO